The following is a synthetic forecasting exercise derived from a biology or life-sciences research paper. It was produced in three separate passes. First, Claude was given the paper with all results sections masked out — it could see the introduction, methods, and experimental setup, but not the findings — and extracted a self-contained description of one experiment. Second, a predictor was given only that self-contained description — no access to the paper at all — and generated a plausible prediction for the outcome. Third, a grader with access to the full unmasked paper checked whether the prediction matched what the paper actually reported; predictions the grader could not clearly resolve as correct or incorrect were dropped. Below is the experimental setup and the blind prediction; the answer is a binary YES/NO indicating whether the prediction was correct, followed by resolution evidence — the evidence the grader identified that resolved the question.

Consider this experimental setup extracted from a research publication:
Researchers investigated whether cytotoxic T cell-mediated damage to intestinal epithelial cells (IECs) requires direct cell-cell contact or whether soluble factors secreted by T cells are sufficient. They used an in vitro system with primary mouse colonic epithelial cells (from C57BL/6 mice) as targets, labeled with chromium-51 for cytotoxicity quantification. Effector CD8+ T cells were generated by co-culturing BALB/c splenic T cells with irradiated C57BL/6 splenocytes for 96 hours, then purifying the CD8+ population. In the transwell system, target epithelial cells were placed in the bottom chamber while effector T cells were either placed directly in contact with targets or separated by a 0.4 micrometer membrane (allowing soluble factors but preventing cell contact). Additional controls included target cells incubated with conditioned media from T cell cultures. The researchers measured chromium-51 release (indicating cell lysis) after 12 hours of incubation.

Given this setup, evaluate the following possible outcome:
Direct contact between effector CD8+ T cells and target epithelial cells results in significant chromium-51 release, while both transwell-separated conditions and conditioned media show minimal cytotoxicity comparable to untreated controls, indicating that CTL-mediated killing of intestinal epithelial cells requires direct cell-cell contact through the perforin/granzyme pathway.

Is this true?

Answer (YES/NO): YES